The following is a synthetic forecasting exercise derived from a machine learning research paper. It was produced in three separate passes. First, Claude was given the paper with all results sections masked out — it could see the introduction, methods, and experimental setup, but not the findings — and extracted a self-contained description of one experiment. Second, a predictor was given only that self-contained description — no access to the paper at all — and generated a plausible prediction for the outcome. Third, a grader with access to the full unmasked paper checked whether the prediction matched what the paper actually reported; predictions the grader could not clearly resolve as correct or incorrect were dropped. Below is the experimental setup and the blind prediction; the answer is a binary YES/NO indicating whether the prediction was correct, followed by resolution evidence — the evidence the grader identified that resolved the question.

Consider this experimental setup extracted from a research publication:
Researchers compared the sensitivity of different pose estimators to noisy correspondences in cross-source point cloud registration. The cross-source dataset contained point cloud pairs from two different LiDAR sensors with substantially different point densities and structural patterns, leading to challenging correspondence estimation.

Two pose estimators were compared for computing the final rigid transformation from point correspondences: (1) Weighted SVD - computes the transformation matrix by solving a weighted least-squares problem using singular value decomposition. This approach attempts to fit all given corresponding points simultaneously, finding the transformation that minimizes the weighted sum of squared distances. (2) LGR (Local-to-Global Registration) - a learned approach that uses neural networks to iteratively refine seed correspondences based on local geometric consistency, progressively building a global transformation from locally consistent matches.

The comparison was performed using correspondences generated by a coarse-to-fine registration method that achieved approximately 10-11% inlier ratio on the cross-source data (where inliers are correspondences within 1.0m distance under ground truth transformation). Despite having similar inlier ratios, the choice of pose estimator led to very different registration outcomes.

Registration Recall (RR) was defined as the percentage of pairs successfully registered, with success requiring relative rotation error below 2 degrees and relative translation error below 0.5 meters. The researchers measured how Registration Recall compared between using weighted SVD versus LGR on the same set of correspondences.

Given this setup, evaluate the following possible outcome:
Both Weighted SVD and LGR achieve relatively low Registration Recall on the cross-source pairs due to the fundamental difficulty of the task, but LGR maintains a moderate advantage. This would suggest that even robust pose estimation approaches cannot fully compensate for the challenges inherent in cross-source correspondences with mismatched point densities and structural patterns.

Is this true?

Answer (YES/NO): NO